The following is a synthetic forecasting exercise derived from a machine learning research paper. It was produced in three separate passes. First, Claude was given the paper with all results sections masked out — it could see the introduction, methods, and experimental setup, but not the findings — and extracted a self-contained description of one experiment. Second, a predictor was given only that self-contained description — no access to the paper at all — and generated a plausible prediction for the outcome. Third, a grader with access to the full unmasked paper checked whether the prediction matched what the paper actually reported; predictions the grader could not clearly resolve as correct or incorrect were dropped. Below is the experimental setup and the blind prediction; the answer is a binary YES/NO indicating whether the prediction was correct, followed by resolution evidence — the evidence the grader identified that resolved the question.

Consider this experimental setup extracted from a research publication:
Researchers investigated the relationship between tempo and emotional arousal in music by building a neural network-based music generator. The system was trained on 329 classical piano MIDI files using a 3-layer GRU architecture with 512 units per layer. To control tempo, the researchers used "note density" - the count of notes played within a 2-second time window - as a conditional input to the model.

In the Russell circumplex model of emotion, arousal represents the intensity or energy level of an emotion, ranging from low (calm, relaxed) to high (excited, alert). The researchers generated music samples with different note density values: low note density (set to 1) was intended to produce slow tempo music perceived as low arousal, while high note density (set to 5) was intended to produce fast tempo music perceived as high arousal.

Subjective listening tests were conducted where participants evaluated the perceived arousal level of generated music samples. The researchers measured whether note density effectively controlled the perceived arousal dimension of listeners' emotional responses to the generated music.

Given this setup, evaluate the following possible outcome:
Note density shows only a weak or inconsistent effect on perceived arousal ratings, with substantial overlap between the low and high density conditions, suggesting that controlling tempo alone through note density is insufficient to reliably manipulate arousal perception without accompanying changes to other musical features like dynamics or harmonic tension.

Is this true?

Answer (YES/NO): NO